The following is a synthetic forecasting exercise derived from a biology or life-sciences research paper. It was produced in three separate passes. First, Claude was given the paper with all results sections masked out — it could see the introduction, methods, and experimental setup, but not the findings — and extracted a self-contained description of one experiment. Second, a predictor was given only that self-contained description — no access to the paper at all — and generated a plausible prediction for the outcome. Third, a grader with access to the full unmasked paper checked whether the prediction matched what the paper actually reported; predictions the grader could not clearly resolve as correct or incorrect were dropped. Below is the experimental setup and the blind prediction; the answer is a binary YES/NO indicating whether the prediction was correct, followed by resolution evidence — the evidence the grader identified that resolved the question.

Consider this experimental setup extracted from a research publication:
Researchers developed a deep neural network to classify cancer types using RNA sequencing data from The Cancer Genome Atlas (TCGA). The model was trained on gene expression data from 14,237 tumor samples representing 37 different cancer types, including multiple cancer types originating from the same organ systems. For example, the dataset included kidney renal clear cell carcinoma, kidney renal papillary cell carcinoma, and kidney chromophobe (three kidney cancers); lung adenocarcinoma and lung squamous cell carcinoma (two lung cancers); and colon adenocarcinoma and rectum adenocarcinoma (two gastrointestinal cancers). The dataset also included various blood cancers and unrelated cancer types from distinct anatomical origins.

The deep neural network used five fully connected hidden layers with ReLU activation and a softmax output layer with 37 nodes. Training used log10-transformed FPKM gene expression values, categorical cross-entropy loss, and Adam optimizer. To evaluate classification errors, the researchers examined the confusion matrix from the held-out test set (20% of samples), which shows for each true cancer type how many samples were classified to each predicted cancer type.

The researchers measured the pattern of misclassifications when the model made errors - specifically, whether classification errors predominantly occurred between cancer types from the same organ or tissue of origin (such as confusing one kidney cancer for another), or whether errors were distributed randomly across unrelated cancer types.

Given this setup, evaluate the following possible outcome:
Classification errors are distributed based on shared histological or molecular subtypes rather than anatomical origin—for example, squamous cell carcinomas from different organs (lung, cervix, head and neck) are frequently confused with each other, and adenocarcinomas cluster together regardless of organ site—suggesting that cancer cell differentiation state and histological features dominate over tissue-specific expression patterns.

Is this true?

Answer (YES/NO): NO